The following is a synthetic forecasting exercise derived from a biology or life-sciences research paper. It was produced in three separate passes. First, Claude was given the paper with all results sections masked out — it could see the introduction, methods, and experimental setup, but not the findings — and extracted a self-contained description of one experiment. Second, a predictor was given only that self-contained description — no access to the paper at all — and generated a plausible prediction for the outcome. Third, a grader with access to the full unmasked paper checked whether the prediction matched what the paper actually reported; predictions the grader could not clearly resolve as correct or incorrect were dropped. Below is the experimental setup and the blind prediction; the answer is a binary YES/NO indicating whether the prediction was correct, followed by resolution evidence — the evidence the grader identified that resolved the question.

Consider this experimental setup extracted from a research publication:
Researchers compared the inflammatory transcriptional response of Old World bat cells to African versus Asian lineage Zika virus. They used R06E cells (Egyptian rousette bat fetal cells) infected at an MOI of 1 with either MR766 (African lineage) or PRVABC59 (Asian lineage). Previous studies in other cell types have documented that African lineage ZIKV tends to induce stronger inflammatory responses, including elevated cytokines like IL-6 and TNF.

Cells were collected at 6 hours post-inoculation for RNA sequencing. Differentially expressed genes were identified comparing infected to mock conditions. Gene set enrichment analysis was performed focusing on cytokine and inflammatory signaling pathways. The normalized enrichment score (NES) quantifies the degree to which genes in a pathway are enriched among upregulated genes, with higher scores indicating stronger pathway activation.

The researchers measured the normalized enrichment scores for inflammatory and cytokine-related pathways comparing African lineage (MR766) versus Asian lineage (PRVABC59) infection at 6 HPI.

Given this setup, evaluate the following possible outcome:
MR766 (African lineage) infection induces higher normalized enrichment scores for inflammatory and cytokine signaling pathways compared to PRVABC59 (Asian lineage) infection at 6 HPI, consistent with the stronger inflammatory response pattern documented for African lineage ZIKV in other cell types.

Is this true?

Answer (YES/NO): YES